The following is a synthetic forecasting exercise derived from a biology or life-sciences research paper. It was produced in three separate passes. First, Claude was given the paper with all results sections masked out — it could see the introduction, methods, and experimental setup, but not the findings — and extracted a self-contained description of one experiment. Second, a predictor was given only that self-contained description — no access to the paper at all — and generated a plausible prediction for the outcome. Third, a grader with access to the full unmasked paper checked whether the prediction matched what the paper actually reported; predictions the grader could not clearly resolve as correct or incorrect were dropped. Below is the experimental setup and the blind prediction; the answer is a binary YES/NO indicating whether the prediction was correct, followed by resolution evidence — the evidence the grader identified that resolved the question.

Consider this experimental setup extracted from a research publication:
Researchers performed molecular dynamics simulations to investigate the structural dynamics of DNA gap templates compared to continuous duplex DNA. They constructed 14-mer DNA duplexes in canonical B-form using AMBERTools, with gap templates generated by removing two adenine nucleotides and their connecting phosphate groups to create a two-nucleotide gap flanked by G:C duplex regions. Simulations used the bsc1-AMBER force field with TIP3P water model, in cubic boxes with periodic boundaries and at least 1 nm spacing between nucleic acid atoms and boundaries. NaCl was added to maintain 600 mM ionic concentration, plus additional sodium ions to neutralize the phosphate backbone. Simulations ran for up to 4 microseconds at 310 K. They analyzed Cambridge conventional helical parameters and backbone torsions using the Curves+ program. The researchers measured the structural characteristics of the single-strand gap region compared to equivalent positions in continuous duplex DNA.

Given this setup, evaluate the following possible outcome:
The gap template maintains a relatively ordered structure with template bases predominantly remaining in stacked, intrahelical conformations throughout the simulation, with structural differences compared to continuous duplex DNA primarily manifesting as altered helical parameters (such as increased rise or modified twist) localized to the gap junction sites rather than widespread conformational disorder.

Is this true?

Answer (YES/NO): NO